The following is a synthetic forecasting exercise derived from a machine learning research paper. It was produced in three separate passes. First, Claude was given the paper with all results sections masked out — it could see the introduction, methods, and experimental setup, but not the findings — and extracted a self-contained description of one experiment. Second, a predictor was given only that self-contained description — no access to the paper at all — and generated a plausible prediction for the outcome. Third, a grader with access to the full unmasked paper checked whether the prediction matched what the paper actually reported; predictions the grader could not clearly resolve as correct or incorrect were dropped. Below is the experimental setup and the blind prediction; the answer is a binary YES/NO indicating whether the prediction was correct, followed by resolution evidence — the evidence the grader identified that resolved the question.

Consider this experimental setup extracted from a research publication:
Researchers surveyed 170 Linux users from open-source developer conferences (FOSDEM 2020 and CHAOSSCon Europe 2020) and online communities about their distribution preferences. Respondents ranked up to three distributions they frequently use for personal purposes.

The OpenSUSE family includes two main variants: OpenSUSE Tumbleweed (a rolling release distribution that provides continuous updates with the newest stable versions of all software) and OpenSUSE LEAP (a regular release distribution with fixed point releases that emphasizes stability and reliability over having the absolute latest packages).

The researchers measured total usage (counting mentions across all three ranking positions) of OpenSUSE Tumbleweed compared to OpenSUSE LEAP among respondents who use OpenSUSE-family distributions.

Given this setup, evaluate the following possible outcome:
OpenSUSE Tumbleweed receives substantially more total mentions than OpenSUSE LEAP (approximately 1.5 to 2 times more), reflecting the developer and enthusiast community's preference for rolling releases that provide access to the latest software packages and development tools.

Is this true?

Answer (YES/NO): NO